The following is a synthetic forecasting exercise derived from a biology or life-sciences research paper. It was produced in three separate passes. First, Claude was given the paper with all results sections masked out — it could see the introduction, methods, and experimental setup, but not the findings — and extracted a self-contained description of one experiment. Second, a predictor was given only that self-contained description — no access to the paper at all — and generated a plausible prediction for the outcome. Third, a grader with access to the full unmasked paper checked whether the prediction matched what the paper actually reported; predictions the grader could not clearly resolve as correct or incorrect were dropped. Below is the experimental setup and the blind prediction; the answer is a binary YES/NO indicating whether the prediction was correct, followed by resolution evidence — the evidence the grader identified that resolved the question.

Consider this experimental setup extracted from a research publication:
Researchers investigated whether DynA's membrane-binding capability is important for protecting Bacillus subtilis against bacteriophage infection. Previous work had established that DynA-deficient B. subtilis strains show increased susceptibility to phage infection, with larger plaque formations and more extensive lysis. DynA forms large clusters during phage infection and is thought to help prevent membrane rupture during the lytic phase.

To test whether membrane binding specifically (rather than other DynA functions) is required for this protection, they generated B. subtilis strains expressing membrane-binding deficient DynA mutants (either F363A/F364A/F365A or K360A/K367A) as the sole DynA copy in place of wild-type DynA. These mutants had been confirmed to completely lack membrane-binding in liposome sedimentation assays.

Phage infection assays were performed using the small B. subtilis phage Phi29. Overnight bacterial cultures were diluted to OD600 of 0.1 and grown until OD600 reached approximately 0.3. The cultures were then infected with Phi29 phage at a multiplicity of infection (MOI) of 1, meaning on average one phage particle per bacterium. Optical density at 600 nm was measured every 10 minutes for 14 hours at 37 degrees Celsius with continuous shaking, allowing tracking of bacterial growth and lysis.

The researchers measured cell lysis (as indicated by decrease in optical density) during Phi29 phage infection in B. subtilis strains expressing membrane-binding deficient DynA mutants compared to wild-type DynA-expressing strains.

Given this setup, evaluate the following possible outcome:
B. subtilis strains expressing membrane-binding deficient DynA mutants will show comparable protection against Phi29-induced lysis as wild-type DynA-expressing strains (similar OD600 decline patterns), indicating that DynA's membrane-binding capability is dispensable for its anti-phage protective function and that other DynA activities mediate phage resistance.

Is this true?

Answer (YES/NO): NO